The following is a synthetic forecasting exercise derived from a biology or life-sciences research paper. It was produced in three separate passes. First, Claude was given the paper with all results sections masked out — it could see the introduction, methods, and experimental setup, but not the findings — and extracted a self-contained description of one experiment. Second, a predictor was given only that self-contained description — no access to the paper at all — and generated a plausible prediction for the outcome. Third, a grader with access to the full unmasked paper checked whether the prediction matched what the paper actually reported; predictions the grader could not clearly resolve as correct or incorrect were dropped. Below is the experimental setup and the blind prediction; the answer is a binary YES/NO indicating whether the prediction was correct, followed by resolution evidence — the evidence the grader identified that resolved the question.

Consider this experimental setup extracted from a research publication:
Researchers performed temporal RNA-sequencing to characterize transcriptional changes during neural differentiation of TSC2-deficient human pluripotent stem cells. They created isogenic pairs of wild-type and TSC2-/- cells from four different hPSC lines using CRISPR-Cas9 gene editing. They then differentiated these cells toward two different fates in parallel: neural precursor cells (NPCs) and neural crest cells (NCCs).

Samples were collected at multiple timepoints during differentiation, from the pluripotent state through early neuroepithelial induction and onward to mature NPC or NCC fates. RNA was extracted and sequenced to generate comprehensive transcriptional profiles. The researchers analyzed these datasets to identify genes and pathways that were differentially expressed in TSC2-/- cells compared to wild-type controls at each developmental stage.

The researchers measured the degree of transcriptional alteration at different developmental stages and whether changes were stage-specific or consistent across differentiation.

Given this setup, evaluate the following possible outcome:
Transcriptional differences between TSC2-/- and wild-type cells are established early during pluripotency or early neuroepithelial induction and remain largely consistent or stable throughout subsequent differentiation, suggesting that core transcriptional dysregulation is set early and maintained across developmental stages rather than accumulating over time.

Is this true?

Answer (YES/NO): NO